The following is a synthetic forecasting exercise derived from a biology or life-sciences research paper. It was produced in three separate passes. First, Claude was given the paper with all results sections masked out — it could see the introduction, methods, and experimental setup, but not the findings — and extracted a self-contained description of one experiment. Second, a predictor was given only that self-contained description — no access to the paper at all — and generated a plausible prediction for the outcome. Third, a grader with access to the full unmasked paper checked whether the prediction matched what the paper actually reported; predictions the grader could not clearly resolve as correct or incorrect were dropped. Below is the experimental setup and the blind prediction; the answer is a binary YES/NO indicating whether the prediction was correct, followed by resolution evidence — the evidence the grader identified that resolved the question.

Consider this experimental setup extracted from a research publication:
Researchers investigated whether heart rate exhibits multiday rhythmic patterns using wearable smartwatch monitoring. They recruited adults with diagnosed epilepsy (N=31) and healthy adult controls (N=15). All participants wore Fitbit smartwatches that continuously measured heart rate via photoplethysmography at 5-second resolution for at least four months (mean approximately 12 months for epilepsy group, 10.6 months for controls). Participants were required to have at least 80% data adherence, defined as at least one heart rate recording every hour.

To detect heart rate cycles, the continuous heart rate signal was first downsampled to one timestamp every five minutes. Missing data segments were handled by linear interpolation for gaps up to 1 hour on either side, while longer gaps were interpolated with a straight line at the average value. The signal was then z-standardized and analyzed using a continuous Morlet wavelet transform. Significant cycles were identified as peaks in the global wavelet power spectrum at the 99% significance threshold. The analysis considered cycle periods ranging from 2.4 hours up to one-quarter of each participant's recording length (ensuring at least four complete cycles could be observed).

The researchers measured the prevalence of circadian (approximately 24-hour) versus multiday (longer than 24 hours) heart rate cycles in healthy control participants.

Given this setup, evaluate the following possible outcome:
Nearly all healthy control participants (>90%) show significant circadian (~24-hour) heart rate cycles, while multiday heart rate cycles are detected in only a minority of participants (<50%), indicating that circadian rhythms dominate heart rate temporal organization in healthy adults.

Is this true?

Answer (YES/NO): NO